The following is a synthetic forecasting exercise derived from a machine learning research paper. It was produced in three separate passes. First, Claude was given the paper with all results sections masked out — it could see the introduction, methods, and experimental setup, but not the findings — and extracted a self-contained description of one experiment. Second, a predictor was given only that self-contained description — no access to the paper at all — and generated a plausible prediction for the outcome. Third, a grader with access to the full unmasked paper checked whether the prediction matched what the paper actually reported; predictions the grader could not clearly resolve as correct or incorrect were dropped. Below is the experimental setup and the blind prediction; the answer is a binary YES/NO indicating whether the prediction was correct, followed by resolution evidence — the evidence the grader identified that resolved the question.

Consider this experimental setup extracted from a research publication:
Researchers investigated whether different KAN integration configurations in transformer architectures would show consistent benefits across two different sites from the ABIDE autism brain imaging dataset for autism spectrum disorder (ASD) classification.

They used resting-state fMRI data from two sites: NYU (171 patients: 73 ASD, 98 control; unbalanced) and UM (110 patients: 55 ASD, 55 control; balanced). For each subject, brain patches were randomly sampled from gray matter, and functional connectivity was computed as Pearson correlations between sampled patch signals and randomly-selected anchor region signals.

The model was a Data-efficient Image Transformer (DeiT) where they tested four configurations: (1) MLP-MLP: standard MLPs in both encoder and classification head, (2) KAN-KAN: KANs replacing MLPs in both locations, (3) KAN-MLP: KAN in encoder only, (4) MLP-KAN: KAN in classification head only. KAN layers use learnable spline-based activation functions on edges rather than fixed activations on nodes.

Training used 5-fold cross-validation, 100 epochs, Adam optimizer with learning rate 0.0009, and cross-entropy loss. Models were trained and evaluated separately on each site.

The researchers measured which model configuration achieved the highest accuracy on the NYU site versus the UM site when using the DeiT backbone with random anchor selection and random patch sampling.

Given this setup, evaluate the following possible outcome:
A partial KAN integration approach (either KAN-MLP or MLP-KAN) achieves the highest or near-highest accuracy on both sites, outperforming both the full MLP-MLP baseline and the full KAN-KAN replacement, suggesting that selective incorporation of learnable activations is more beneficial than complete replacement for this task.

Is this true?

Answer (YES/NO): NO